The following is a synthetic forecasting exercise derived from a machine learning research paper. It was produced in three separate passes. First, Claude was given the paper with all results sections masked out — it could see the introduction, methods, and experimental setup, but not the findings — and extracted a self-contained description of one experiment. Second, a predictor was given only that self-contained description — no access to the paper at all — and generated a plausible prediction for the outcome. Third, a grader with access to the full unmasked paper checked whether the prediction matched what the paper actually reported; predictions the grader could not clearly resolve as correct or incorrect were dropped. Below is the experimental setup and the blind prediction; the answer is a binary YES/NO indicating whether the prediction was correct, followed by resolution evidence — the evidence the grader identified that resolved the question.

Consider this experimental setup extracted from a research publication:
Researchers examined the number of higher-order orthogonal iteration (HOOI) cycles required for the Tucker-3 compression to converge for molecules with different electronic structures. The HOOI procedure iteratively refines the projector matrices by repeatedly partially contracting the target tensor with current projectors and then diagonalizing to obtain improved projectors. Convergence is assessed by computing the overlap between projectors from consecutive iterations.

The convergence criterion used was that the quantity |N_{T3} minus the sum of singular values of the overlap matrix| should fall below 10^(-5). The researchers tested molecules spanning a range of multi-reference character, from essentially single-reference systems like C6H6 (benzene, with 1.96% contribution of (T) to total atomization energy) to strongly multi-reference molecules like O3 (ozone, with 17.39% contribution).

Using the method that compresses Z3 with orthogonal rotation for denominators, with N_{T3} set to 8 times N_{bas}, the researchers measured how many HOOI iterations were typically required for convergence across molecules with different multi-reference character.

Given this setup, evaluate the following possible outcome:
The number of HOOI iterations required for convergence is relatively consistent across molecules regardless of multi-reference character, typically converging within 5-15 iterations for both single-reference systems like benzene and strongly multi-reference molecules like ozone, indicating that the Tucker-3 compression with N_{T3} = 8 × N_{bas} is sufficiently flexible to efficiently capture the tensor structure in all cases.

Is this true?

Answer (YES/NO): YES